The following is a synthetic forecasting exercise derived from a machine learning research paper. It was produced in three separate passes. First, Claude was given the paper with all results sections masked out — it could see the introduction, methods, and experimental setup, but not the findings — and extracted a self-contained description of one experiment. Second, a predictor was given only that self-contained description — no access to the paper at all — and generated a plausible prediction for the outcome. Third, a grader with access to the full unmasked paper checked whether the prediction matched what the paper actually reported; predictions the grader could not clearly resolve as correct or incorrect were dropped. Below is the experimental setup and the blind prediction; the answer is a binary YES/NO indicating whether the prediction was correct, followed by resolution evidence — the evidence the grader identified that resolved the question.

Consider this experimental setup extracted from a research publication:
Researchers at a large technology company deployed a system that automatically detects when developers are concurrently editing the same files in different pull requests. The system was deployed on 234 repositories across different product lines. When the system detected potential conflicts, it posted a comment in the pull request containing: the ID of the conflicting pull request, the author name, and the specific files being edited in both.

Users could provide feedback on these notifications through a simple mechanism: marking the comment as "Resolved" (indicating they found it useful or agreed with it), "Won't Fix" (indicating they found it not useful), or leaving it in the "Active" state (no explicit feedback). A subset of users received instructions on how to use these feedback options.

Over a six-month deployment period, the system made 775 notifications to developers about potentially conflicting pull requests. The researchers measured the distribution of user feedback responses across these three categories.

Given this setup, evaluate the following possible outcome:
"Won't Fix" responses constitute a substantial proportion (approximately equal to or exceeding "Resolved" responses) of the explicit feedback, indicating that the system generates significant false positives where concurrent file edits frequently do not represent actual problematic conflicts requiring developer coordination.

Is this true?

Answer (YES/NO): NO